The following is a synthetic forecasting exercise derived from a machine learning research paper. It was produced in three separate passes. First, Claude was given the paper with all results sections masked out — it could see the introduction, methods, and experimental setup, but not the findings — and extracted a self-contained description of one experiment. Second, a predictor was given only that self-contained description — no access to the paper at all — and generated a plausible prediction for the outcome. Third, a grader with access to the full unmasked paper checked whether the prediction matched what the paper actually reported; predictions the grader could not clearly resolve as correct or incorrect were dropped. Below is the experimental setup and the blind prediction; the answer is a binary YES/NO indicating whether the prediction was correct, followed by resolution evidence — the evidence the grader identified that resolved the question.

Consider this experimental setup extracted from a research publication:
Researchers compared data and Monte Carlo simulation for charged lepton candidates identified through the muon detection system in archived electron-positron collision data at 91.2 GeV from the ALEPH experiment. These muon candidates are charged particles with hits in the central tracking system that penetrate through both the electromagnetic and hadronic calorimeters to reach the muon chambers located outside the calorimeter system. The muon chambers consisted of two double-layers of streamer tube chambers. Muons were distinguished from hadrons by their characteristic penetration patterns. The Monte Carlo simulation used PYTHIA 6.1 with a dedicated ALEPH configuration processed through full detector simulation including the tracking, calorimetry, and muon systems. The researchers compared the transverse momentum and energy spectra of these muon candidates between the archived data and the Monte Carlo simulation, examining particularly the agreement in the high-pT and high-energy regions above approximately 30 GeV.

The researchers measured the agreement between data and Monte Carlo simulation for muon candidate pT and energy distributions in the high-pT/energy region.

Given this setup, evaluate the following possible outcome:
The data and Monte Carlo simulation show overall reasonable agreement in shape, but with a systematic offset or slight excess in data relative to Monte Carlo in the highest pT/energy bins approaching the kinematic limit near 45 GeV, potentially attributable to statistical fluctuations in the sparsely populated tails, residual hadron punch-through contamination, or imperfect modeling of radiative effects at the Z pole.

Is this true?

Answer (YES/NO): YES